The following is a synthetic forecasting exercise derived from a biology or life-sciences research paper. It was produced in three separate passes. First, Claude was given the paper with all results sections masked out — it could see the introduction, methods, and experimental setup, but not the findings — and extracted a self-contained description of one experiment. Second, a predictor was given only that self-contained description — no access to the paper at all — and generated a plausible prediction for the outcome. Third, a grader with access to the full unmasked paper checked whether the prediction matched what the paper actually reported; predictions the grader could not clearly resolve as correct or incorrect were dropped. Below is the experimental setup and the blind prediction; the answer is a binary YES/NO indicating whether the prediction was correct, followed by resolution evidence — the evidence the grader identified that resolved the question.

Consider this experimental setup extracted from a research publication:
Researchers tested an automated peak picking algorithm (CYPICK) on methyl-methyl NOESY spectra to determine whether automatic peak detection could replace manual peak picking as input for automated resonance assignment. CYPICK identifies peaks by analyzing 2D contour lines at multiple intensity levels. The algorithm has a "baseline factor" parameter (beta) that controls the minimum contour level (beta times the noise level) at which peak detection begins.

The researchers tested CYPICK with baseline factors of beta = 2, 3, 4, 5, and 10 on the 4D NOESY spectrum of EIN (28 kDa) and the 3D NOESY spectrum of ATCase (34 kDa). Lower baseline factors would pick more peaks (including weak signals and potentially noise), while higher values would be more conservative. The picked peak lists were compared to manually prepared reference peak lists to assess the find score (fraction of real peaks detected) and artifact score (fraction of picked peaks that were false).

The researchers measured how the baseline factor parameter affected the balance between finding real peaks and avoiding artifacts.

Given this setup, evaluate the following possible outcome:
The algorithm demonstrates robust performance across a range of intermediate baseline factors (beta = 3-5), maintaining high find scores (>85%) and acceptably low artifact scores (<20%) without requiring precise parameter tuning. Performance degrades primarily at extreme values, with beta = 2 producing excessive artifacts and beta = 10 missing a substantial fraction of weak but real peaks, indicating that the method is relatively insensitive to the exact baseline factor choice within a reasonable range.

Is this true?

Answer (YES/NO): NO